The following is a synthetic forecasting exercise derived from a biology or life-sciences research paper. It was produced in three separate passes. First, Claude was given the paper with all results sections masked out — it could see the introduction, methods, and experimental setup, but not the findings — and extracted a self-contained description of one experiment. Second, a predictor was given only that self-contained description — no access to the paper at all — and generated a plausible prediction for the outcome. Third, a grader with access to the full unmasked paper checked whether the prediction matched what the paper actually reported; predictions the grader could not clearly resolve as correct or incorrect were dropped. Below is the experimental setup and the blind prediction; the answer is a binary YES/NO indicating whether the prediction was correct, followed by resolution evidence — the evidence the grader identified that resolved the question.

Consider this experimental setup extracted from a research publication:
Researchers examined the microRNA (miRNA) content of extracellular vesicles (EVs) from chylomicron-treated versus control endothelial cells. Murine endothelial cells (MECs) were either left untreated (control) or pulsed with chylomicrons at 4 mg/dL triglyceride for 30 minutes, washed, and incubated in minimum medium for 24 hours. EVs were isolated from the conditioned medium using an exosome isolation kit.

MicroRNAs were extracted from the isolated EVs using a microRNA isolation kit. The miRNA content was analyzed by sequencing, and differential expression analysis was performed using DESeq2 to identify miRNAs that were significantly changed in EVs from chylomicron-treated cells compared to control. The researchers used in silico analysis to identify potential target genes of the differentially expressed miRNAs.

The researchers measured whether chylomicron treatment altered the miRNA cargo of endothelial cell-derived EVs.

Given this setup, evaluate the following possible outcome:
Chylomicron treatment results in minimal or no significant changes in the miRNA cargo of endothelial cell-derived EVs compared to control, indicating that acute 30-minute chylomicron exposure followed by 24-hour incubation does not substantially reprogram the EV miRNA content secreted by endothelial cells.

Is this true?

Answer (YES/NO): NO